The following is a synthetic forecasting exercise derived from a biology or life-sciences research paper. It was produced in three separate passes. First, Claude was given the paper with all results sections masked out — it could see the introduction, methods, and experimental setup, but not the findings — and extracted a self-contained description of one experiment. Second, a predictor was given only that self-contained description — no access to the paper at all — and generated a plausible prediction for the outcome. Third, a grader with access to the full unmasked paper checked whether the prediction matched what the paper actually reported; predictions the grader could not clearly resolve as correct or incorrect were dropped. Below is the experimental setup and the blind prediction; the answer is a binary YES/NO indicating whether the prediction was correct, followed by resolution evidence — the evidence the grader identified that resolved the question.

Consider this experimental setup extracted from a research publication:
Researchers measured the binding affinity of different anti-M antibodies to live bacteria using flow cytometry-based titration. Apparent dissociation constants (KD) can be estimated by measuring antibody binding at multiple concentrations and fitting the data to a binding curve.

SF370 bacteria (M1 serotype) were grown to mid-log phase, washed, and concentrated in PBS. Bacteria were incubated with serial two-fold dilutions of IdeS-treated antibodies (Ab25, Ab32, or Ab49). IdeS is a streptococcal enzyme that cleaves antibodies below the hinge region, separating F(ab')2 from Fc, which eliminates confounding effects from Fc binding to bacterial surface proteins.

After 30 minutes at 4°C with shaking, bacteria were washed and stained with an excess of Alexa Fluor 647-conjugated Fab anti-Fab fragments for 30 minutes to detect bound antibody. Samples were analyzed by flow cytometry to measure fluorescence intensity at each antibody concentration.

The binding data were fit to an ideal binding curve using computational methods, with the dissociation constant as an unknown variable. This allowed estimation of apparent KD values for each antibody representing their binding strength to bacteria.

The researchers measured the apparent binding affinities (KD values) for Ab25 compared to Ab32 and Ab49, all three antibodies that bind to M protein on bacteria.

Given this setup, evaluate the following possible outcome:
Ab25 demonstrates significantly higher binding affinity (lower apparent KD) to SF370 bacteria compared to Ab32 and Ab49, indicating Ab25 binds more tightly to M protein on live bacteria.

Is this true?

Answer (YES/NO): YES